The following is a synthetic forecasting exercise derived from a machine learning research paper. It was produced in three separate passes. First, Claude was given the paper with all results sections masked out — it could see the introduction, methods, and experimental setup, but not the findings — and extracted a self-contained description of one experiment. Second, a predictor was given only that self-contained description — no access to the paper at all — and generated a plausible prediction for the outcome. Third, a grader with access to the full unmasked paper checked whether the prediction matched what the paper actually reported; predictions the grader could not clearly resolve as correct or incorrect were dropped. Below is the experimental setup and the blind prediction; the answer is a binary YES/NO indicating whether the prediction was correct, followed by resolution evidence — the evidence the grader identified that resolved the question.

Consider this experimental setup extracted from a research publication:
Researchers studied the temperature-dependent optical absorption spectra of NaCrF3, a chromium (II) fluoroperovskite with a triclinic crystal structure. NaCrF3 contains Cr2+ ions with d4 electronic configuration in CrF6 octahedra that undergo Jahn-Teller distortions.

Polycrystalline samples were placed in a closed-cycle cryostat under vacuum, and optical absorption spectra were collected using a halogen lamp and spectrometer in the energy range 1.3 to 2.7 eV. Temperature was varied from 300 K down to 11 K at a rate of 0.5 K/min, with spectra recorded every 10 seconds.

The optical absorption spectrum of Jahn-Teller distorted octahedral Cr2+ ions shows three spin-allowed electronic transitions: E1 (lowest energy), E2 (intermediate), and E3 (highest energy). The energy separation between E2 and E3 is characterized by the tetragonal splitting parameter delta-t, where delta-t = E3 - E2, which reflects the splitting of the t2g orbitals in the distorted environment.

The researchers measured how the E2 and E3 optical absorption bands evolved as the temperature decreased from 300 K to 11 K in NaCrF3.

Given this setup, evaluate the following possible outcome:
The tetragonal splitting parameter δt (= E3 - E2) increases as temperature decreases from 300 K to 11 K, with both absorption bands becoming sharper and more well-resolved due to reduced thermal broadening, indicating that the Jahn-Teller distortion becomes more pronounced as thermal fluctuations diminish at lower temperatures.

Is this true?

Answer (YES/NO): NO